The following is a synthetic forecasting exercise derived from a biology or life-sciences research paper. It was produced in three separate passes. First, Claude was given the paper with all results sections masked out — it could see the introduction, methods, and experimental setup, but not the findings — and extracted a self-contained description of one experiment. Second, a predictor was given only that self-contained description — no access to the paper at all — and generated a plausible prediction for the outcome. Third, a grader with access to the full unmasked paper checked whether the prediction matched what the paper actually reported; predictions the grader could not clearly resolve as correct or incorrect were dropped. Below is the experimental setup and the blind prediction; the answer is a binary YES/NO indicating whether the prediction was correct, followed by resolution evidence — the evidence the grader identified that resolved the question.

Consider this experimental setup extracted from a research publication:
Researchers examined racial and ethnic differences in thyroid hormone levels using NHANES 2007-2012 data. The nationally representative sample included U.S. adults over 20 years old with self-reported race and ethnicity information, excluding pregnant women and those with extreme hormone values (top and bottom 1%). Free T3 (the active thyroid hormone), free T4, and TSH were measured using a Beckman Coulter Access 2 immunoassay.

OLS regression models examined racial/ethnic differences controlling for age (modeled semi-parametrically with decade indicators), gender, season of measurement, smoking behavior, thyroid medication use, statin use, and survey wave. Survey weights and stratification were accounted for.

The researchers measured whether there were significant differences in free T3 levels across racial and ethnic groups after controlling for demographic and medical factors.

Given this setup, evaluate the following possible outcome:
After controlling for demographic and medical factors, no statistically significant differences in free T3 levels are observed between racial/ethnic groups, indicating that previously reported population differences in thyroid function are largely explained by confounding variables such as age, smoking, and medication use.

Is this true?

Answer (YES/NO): NO